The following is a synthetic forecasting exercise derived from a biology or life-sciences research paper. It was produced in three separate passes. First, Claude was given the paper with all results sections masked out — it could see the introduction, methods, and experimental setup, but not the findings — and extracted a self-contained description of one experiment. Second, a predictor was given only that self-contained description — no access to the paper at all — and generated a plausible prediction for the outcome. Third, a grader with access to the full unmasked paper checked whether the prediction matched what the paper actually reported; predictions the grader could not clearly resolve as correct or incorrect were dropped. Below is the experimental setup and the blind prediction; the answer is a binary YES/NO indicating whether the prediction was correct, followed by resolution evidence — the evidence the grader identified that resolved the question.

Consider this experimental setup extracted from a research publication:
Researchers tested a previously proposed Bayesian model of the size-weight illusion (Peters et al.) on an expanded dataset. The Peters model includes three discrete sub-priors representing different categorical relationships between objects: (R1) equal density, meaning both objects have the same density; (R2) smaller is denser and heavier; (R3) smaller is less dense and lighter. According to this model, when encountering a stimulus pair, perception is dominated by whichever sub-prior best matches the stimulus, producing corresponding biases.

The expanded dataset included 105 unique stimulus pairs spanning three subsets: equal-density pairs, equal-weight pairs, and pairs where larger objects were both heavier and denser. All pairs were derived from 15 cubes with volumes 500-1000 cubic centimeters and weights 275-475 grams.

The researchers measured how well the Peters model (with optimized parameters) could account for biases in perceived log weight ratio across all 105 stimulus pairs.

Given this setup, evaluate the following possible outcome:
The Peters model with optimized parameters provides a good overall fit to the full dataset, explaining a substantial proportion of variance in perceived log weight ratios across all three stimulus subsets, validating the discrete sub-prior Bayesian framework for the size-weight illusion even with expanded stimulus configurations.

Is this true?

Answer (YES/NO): NO